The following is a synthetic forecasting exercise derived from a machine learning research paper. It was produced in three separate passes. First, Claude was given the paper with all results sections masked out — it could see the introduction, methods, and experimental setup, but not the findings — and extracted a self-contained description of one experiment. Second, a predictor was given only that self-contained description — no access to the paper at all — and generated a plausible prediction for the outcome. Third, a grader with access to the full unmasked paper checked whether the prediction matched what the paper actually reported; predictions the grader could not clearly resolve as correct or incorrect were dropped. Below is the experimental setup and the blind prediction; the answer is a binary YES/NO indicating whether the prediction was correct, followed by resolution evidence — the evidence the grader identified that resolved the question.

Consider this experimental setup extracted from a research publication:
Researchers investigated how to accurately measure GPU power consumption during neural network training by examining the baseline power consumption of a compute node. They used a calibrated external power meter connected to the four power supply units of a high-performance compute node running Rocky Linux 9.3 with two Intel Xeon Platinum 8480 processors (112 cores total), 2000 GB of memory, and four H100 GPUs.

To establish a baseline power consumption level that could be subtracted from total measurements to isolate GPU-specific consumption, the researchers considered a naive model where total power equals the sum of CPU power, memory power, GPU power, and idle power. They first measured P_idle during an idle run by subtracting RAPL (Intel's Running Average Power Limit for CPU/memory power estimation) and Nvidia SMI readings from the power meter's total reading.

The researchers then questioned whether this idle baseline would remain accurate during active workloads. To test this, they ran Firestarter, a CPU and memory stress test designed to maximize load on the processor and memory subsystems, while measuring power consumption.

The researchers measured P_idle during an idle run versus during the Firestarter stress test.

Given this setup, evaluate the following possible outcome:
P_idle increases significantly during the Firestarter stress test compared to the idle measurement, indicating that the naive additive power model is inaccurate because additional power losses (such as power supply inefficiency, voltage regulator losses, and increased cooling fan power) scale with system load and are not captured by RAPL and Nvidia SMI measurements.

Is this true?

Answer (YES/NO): YES